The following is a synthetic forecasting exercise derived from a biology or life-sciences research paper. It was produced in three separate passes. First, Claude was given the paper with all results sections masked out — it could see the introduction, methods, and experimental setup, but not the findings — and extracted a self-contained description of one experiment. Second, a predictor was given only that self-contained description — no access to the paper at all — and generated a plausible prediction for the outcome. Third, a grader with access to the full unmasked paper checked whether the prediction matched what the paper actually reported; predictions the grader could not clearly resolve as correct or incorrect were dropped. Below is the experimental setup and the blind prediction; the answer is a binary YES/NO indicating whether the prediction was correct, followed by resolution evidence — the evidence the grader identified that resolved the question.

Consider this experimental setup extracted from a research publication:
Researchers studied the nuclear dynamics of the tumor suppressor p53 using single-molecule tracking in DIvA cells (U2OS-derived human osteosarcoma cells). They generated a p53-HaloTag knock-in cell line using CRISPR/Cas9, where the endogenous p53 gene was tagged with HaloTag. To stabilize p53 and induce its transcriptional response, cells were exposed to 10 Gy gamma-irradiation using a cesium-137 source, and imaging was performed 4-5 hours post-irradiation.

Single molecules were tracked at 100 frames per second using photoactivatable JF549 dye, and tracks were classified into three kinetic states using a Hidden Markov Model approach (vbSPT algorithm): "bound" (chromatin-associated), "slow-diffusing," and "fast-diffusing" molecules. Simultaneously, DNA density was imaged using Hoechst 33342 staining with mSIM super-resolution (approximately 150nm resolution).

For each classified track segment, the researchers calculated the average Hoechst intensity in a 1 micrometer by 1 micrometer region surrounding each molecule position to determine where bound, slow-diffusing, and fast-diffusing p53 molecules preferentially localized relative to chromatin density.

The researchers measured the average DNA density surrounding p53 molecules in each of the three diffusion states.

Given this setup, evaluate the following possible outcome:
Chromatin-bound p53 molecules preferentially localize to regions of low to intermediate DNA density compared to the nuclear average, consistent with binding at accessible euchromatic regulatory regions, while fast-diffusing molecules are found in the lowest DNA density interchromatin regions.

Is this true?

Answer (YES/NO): NO